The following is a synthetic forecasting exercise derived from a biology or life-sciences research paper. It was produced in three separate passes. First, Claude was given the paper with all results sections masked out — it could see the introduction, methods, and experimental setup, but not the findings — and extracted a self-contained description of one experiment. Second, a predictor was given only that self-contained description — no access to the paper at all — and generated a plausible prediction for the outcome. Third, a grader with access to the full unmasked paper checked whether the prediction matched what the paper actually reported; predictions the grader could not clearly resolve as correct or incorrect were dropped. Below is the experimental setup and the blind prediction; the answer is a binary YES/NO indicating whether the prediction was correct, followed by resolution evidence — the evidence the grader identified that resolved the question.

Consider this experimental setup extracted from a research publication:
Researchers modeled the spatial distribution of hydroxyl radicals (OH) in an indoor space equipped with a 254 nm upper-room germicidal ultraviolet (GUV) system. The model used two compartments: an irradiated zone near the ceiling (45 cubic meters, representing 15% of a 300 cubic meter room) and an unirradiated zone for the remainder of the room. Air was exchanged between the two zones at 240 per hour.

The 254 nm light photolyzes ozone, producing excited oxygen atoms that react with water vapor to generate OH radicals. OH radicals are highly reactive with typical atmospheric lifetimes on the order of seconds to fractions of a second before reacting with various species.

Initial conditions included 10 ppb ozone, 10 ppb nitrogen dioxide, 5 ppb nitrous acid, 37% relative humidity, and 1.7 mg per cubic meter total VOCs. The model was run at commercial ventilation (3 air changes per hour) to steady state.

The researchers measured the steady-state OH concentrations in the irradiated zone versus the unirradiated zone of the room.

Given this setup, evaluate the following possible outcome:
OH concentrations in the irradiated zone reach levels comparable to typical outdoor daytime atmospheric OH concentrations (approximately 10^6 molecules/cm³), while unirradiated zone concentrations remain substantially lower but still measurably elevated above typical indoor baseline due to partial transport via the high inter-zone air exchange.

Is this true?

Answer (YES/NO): YES